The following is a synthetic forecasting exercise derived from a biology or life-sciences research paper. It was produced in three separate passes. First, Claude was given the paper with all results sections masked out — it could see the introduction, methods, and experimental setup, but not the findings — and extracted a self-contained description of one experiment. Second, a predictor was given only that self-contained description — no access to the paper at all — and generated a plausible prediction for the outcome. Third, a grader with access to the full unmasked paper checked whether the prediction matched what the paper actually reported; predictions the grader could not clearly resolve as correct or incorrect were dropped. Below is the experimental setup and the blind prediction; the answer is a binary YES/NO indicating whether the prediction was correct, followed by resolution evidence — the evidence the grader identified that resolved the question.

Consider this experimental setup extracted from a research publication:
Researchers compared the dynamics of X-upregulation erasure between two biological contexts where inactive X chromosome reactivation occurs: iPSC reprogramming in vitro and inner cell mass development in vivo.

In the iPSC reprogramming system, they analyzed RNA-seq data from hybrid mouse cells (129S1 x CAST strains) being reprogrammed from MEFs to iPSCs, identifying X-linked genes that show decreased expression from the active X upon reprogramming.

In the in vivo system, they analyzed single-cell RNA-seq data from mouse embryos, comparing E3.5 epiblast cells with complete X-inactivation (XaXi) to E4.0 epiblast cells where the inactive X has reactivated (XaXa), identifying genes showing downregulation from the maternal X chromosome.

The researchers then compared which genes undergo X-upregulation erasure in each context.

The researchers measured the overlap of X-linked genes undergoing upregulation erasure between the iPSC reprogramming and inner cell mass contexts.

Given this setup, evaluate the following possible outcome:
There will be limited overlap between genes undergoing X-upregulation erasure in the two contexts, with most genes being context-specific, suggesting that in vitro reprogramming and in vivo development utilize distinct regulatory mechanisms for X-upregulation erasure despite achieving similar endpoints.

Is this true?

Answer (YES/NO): NO